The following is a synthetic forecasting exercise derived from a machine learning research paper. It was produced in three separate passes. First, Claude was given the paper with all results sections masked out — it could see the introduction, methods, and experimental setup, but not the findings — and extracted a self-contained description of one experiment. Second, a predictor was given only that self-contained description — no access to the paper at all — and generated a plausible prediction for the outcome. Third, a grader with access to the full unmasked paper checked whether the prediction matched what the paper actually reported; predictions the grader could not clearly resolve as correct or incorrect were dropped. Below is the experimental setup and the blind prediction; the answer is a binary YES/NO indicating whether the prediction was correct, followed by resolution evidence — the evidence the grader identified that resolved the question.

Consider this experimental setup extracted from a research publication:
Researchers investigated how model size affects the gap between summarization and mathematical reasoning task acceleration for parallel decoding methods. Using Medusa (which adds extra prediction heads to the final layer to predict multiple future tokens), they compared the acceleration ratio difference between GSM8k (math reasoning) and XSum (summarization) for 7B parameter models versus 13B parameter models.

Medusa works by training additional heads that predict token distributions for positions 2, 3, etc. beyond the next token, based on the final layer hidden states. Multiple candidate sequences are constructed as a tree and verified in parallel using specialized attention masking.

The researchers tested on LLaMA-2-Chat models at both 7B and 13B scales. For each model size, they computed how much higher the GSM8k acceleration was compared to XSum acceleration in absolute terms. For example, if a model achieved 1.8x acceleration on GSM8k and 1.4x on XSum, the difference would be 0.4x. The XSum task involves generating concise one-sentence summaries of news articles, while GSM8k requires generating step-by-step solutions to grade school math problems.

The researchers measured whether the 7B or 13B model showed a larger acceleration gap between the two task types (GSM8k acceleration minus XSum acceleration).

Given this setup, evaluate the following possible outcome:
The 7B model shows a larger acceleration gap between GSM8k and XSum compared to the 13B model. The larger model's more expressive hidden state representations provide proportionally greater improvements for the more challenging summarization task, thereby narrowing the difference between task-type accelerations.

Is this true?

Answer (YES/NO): NO